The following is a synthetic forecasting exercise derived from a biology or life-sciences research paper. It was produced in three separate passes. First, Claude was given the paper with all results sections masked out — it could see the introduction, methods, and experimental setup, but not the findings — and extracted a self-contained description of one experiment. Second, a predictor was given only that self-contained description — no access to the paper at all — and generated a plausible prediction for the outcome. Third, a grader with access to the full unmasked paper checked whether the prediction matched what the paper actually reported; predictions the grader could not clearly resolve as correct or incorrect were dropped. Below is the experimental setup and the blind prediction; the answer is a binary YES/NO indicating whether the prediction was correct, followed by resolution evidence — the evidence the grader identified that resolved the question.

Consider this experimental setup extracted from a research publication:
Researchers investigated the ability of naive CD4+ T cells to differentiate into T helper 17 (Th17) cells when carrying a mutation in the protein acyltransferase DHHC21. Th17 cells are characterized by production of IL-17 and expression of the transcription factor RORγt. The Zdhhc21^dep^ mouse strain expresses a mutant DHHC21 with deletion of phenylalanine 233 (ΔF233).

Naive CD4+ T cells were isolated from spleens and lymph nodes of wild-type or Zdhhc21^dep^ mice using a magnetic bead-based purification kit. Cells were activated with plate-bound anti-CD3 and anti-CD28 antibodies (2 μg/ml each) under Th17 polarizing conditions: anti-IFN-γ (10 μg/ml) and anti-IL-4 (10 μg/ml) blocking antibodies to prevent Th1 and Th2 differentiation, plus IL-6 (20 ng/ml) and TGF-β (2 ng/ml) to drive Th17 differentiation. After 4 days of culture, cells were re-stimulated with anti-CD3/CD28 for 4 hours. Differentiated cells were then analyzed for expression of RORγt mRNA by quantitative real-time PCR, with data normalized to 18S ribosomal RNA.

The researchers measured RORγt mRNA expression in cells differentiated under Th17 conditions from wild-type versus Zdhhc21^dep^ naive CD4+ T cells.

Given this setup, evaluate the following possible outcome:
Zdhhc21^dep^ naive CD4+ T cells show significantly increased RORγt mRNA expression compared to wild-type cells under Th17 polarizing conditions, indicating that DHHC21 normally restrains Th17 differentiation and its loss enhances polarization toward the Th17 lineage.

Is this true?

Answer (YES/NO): NO